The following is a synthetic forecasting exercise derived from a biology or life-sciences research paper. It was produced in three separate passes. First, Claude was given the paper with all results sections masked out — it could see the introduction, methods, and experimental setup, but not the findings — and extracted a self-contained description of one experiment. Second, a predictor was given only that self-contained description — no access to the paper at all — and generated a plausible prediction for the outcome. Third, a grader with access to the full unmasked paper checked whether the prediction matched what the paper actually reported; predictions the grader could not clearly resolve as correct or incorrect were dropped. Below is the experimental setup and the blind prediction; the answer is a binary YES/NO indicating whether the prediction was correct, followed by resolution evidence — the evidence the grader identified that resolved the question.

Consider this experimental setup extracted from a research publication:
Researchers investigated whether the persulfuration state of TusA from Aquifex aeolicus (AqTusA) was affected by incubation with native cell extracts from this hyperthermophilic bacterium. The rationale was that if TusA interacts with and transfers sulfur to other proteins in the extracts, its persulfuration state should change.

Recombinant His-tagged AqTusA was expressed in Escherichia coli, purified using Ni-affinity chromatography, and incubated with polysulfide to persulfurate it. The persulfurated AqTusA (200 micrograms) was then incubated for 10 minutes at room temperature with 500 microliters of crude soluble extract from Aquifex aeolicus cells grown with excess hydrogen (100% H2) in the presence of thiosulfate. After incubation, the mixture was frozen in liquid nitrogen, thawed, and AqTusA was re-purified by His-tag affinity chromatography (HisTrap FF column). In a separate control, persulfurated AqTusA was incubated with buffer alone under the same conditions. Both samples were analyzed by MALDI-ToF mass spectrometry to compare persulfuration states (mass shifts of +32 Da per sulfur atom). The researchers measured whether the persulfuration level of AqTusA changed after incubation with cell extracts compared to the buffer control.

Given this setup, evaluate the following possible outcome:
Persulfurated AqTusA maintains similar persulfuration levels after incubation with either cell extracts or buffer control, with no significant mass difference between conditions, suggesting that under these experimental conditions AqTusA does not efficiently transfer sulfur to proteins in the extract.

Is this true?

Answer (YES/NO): NO